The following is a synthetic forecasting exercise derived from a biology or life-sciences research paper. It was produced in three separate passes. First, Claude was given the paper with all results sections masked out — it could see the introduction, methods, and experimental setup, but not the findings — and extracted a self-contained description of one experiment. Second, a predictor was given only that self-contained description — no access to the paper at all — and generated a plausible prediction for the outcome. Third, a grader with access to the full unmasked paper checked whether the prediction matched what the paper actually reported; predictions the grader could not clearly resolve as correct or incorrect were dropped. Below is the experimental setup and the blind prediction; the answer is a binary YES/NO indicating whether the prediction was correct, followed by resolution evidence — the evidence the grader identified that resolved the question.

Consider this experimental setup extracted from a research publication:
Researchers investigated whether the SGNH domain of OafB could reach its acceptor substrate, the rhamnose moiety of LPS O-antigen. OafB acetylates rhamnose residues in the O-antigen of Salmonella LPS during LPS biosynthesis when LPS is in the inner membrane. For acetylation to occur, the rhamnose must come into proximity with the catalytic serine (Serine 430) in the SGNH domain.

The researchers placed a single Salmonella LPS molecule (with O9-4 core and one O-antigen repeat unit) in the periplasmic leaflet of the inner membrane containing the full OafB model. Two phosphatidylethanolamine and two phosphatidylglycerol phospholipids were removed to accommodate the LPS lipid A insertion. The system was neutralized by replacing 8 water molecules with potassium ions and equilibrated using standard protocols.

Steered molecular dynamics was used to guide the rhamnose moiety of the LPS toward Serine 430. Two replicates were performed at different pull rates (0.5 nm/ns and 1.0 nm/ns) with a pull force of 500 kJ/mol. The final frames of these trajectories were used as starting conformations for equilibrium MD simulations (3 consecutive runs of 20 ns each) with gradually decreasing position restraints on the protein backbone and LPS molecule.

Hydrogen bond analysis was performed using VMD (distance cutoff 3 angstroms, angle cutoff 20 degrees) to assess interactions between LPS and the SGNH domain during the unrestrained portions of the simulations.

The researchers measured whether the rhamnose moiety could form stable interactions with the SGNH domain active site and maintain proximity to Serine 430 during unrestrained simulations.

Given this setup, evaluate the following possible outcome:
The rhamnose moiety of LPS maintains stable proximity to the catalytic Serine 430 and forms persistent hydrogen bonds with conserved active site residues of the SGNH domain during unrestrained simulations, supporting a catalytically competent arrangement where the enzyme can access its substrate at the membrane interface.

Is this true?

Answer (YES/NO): YES